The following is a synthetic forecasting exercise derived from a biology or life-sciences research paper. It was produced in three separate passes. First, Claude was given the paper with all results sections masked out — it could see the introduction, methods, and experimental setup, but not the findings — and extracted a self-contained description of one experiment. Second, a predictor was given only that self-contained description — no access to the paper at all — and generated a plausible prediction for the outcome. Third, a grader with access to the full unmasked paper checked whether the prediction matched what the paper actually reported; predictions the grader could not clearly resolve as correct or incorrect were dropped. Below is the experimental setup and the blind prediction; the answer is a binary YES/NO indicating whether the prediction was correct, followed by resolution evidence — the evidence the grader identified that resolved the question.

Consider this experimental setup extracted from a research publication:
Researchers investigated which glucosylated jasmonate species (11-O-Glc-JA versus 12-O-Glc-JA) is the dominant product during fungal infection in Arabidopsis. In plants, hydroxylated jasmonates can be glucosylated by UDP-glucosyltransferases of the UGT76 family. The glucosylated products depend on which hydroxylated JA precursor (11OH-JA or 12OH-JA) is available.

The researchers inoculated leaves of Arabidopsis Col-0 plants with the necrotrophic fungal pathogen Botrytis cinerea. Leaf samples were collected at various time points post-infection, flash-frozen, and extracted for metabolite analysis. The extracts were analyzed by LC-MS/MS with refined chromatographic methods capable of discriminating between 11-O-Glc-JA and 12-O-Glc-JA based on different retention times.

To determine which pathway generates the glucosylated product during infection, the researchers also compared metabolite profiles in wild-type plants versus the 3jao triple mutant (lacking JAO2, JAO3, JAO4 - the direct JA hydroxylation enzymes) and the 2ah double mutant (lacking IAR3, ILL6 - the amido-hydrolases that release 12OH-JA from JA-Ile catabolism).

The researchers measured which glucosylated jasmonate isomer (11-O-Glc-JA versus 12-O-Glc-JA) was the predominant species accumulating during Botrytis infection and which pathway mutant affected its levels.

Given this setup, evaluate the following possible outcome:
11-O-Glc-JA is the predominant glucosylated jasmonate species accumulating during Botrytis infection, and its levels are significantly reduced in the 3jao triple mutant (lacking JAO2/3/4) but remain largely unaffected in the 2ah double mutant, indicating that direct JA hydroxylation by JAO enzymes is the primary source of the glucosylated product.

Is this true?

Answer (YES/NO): YES